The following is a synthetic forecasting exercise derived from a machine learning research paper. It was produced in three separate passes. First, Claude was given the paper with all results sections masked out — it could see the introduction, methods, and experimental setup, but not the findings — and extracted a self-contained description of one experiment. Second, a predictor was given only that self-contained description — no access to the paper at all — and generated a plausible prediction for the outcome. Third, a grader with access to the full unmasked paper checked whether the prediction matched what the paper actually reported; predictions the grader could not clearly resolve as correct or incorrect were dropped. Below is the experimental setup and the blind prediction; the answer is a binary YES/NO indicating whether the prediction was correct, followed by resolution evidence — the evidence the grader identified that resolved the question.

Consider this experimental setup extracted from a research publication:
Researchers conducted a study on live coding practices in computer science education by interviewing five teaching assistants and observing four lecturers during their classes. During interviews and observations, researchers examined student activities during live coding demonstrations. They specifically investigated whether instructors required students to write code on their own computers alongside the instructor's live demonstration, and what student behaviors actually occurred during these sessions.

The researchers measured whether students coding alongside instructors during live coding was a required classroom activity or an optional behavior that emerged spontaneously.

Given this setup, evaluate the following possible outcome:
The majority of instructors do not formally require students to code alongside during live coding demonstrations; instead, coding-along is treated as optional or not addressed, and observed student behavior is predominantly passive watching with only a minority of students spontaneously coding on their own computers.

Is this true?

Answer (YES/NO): NO